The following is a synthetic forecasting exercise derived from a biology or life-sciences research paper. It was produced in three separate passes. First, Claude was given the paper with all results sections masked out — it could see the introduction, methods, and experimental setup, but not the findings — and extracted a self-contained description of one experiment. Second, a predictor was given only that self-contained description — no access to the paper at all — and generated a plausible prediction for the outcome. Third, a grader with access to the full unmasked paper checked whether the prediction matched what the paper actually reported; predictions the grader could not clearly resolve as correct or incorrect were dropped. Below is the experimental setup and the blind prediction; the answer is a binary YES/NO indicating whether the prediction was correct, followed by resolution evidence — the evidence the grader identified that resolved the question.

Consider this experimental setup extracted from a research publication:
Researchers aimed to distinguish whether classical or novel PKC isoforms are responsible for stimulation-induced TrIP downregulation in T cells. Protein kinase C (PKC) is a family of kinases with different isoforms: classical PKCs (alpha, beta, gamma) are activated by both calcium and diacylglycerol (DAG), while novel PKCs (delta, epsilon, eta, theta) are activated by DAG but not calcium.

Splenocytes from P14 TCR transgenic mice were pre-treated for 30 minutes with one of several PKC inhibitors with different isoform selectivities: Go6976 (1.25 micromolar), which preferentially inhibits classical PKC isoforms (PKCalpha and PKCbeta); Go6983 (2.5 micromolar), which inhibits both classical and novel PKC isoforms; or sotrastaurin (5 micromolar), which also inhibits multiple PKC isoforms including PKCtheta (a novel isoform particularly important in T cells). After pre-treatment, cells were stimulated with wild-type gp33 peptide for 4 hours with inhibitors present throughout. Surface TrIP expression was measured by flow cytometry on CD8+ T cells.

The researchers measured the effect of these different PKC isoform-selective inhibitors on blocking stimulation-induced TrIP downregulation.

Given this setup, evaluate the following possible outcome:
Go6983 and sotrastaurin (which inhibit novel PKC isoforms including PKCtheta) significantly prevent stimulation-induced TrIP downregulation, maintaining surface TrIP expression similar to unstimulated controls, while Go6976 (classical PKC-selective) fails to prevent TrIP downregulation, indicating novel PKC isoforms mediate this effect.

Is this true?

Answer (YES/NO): NO